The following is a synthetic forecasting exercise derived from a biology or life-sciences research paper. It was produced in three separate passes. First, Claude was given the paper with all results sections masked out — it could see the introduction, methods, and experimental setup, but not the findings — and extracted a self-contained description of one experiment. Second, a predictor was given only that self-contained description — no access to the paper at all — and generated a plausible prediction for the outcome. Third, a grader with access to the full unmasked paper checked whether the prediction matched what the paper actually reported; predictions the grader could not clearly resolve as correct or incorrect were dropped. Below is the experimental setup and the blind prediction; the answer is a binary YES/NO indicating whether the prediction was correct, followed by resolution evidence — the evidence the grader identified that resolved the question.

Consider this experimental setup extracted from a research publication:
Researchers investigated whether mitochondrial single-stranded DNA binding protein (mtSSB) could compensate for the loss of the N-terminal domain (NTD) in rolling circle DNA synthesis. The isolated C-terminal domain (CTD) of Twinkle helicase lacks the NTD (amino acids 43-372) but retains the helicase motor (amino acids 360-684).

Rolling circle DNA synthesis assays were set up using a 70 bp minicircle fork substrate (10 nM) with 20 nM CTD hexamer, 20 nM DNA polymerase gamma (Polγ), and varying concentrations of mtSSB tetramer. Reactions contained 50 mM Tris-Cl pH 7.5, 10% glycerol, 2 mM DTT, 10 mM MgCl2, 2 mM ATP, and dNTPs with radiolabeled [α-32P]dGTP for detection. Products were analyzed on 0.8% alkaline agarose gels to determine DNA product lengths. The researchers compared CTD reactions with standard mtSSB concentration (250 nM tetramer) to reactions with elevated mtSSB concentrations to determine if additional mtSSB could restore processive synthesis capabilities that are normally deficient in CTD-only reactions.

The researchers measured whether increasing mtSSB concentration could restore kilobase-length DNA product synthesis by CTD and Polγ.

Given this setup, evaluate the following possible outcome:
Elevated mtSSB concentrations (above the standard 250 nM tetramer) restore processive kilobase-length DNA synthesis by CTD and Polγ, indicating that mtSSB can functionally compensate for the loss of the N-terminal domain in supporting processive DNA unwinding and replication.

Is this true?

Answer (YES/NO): NO